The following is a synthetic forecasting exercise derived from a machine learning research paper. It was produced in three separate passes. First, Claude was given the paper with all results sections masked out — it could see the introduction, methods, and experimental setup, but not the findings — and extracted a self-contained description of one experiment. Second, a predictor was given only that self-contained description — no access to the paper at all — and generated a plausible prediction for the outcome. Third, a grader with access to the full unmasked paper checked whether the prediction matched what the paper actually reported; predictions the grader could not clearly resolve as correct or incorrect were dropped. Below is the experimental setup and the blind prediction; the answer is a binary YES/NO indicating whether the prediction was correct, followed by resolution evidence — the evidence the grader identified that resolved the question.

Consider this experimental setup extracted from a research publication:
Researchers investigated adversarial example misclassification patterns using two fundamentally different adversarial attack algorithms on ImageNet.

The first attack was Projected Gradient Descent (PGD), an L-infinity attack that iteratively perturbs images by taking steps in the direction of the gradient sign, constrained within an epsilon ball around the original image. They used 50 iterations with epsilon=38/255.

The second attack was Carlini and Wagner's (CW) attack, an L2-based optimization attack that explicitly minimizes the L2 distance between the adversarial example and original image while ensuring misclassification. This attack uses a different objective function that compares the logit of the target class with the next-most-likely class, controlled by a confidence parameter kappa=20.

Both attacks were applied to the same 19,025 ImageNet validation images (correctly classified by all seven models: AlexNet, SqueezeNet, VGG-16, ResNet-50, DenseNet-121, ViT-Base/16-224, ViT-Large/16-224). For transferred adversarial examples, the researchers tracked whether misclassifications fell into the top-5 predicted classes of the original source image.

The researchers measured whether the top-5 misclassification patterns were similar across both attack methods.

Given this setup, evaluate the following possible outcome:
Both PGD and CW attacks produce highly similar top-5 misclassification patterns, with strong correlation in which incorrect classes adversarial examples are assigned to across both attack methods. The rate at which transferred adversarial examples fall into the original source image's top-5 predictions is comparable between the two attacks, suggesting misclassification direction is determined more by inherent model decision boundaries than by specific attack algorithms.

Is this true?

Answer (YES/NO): YES